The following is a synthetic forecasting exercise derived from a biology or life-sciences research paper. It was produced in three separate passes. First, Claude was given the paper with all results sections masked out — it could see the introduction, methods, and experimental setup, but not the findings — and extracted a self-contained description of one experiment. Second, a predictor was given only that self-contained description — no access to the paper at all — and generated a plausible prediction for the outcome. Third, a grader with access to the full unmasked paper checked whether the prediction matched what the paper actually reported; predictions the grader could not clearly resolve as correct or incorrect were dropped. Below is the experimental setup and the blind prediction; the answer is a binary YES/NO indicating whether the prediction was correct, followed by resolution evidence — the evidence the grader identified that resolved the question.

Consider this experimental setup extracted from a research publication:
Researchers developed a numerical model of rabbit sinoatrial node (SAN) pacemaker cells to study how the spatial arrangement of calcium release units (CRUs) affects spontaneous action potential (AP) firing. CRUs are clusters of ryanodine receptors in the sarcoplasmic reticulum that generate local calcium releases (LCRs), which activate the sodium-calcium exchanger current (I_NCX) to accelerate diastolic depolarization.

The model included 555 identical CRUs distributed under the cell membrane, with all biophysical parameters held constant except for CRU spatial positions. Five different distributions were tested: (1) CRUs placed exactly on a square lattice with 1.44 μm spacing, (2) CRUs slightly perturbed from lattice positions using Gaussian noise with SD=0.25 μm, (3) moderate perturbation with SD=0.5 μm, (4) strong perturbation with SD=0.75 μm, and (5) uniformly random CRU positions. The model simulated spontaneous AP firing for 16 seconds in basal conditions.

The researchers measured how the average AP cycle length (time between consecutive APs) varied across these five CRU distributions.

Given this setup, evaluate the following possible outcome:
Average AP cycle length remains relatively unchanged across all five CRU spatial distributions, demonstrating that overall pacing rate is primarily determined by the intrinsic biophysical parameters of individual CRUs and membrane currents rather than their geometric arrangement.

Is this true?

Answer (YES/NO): NO